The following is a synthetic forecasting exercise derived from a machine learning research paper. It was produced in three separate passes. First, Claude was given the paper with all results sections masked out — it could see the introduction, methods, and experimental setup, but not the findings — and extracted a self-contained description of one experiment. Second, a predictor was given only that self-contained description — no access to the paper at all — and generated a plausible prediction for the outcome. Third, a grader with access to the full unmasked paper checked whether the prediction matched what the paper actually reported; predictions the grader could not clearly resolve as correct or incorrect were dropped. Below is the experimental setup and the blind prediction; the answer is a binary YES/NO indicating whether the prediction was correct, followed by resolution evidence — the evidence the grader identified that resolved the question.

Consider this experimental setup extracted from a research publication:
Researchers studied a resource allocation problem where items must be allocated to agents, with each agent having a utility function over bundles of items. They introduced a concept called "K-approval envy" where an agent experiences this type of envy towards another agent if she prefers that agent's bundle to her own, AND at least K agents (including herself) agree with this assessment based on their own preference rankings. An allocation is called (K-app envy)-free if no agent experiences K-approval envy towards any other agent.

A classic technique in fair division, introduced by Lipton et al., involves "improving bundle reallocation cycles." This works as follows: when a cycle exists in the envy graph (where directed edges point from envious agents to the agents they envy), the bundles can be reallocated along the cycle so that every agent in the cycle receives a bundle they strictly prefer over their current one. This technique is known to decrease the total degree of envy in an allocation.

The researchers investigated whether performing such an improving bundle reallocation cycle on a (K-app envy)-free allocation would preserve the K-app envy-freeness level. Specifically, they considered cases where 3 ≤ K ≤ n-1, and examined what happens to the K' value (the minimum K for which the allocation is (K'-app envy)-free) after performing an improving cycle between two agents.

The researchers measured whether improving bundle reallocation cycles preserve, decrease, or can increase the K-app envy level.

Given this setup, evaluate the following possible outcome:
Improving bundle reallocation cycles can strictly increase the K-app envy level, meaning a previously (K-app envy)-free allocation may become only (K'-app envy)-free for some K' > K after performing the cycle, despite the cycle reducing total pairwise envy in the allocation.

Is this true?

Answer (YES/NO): YES